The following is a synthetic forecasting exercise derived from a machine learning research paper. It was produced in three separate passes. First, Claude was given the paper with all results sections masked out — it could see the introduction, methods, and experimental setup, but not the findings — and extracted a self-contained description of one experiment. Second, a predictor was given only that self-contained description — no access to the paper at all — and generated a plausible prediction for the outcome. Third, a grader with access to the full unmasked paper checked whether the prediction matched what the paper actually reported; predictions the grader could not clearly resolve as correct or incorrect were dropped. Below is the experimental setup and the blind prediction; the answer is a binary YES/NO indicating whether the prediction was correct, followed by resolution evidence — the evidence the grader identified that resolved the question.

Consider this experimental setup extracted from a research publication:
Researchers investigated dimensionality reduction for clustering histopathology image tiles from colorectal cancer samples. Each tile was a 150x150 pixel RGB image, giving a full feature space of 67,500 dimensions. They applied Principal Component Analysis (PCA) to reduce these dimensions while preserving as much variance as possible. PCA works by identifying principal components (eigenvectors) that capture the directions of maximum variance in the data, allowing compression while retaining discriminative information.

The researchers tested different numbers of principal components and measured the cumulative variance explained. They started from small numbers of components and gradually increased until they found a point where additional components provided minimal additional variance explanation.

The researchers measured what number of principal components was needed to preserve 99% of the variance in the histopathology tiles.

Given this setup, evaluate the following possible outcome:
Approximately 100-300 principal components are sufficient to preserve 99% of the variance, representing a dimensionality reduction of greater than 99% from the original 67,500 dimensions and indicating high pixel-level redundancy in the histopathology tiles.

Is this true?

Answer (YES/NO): NO